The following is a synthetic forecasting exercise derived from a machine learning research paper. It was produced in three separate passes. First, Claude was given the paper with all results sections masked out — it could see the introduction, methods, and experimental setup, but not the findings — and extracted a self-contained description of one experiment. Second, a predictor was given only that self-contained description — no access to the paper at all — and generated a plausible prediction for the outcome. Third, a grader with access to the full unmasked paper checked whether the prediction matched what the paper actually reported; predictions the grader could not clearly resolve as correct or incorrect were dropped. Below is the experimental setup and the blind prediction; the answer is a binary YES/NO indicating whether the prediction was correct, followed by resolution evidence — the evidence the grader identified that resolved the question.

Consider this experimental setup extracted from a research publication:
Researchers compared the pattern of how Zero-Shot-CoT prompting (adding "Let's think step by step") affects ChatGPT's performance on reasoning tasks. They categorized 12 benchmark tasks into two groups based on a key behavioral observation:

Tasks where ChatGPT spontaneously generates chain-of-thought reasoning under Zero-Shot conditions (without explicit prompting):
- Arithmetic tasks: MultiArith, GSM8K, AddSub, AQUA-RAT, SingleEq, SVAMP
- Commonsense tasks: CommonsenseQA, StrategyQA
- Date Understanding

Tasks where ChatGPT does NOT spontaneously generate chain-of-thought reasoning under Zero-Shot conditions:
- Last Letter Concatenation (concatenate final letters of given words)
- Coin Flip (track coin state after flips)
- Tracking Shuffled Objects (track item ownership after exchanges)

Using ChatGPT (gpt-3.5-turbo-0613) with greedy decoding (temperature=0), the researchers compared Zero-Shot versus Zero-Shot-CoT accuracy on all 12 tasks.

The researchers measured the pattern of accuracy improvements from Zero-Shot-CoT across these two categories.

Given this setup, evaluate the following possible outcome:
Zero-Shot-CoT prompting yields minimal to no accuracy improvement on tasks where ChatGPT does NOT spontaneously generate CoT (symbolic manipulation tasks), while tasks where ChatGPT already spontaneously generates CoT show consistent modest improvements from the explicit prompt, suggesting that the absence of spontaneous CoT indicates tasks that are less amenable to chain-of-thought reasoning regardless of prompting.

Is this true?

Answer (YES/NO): NO